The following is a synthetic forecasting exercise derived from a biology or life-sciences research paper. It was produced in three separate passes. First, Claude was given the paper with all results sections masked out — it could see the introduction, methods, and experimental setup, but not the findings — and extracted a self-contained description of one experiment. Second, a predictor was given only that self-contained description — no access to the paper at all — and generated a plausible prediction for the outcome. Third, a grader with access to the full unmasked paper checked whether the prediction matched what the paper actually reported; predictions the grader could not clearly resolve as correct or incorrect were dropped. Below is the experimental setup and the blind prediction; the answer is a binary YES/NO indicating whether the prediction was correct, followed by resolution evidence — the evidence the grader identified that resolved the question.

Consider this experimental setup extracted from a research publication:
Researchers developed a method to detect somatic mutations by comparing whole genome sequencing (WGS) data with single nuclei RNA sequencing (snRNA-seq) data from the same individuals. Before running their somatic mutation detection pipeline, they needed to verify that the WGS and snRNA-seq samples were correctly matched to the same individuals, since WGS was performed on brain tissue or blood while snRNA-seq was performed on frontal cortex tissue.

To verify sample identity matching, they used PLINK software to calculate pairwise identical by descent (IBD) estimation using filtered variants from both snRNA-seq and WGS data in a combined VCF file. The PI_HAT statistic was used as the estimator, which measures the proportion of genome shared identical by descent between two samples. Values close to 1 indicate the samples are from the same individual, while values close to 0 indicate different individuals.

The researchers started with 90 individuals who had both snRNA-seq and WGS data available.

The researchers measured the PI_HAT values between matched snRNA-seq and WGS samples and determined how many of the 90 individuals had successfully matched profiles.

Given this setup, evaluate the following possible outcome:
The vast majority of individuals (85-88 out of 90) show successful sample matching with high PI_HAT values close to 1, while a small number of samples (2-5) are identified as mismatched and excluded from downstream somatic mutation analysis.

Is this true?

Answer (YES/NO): NO